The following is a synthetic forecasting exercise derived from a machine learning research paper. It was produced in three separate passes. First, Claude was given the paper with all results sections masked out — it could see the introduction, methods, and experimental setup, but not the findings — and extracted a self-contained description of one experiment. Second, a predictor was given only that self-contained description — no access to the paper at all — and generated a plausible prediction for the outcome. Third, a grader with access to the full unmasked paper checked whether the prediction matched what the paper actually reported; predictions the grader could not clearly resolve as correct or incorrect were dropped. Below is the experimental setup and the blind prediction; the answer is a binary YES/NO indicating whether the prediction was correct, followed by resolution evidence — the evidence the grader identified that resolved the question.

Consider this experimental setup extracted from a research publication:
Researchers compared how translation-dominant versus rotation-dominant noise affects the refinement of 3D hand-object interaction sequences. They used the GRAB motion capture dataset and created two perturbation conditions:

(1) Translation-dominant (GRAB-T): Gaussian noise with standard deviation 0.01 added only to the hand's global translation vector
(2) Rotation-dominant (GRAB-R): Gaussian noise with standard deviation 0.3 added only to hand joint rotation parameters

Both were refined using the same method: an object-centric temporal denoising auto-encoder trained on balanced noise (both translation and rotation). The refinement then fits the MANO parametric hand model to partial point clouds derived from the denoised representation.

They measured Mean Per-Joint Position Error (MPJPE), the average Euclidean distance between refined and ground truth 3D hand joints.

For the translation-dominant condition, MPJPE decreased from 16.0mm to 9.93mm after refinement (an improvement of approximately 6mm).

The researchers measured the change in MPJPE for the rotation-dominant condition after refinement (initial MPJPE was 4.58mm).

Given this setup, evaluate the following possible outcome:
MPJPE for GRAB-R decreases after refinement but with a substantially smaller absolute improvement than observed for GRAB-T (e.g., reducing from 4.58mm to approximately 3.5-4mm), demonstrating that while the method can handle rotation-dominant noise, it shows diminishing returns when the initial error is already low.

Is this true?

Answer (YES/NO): NO